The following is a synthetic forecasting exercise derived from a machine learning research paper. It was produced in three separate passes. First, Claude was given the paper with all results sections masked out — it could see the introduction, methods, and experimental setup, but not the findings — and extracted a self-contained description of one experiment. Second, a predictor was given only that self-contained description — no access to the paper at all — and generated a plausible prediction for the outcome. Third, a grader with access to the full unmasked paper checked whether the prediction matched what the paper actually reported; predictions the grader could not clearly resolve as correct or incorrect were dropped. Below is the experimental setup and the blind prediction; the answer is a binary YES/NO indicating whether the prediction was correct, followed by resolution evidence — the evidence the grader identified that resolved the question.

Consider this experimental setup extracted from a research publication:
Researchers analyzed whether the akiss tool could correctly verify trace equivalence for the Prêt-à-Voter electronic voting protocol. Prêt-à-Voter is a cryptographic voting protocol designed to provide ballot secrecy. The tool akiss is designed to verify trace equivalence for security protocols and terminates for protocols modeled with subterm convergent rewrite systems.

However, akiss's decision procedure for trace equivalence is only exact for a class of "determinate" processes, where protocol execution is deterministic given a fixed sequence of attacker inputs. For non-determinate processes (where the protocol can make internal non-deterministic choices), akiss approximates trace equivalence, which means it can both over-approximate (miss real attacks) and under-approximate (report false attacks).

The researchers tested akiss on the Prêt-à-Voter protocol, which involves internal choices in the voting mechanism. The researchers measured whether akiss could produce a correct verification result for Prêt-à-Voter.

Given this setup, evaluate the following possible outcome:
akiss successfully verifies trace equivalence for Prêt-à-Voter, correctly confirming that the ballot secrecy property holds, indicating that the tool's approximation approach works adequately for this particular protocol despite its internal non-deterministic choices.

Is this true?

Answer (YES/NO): NO